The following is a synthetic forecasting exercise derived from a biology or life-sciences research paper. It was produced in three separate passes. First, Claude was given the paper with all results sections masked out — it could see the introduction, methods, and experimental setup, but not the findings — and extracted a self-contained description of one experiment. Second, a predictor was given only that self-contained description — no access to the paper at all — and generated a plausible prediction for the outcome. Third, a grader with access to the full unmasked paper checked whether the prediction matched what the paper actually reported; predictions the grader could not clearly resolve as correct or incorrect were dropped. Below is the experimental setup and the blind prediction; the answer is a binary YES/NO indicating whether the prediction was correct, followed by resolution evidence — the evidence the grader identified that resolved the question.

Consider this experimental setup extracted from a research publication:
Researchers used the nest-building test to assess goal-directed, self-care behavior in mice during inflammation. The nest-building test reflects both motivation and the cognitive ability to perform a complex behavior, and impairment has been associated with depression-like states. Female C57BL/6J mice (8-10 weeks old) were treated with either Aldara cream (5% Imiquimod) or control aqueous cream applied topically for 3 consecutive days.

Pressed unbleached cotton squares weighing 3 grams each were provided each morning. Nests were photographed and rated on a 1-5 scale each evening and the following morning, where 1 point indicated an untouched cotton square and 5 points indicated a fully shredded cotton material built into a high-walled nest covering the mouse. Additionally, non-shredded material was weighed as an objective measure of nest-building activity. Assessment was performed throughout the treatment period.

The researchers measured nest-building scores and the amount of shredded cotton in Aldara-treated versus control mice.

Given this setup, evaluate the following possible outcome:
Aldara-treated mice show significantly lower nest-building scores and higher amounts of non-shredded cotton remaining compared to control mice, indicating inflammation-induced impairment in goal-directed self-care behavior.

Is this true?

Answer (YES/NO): YES